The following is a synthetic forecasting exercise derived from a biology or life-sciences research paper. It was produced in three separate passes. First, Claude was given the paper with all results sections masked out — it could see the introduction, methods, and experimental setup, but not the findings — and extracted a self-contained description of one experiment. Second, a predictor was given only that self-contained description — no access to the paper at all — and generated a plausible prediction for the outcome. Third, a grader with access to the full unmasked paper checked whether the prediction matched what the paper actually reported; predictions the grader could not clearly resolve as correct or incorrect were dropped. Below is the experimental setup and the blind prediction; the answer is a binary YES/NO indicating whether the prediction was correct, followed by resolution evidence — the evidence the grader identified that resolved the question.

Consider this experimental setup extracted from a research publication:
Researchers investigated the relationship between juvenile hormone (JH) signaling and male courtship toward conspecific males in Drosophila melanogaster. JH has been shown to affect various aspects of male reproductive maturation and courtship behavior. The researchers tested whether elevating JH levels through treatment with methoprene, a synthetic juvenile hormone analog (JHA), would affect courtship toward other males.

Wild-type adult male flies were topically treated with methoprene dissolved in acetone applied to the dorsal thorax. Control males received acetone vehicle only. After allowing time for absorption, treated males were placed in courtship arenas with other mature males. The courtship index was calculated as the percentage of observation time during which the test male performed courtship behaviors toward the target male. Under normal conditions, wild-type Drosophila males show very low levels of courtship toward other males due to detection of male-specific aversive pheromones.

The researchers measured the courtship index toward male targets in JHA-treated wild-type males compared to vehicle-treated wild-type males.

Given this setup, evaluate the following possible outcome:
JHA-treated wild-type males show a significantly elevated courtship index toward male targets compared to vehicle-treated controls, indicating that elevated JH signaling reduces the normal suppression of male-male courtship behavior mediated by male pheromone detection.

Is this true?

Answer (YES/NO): NO